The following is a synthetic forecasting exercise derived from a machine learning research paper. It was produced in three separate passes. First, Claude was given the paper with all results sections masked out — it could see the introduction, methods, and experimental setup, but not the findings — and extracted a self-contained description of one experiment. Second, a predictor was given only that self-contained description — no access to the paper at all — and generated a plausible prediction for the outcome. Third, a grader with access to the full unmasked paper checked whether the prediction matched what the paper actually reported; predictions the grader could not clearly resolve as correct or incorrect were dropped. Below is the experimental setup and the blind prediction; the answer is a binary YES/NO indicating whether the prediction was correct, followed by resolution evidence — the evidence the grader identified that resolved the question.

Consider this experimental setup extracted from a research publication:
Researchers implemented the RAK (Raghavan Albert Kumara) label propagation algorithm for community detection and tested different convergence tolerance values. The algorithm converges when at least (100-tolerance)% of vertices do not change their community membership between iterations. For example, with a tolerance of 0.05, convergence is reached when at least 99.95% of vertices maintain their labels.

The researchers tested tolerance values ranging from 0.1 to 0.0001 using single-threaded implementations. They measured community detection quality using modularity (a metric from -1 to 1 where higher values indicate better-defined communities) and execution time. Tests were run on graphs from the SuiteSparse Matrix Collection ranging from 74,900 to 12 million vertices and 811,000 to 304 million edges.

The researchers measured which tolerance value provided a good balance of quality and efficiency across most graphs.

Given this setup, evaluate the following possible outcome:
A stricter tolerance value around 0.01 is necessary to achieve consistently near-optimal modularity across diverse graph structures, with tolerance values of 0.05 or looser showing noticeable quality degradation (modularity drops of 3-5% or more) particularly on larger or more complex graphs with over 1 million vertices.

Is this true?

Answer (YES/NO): NO